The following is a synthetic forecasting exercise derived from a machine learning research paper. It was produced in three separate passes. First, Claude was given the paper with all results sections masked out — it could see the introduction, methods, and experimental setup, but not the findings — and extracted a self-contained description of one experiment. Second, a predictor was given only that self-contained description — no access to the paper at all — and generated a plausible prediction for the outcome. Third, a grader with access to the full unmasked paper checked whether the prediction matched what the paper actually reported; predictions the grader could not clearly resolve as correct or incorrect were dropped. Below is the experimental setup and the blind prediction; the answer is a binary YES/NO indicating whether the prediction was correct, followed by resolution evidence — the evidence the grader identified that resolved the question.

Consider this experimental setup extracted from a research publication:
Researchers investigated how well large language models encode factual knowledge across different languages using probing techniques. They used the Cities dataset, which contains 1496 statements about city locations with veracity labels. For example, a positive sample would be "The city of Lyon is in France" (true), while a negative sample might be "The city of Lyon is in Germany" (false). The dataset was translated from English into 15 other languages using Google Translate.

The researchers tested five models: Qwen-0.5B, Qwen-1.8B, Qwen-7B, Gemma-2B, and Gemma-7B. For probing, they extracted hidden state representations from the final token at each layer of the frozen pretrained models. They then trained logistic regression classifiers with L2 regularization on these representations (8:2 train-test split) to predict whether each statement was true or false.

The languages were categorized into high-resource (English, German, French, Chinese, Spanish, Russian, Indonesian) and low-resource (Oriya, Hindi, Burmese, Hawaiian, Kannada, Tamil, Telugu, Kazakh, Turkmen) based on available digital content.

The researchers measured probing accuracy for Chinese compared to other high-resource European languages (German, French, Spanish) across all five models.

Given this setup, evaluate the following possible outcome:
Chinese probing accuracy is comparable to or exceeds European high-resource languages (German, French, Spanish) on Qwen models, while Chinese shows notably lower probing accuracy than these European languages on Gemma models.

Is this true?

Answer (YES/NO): NO